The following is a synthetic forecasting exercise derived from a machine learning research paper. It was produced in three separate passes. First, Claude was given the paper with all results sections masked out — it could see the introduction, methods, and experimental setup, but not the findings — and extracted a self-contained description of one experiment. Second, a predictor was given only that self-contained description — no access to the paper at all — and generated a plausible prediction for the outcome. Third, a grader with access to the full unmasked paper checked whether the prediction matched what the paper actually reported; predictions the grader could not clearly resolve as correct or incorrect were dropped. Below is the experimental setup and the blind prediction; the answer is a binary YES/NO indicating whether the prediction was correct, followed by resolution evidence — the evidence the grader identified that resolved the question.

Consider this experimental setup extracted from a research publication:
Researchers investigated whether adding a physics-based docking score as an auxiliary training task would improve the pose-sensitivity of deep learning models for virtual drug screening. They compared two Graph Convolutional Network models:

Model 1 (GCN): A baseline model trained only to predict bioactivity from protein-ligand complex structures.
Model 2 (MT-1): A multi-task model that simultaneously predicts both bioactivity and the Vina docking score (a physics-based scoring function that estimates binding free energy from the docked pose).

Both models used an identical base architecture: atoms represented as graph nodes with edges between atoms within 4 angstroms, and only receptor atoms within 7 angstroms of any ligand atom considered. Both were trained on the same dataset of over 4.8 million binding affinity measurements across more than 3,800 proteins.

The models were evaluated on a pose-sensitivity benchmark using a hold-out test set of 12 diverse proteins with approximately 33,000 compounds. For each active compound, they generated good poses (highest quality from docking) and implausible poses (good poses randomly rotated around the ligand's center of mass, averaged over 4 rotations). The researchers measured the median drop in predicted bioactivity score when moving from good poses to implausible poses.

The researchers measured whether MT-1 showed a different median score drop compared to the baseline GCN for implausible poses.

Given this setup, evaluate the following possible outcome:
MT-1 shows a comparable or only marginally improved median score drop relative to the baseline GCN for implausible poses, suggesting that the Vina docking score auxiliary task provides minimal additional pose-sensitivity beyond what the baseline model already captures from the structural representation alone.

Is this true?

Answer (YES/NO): NO